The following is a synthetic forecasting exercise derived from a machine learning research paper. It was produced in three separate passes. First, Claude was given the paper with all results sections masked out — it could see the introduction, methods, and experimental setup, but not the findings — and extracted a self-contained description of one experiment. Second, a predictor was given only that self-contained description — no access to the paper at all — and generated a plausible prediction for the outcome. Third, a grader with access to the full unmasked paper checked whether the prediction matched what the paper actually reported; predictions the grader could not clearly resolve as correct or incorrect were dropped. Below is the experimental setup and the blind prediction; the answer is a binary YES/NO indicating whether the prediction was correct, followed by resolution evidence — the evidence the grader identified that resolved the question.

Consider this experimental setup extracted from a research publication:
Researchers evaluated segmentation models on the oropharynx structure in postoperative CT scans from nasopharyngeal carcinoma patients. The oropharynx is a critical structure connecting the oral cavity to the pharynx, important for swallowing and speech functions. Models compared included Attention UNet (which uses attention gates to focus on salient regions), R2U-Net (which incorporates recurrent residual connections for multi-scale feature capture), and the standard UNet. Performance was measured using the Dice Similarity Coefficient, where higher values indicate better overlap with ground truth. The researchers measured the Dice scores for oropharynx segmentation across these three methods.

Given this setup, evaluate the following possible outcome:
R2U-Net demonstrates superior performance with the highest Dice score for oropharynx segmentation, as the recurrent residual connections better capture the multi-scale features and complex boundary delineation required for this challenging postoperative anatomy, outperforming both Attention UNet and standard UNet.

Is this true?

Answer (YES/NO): NO